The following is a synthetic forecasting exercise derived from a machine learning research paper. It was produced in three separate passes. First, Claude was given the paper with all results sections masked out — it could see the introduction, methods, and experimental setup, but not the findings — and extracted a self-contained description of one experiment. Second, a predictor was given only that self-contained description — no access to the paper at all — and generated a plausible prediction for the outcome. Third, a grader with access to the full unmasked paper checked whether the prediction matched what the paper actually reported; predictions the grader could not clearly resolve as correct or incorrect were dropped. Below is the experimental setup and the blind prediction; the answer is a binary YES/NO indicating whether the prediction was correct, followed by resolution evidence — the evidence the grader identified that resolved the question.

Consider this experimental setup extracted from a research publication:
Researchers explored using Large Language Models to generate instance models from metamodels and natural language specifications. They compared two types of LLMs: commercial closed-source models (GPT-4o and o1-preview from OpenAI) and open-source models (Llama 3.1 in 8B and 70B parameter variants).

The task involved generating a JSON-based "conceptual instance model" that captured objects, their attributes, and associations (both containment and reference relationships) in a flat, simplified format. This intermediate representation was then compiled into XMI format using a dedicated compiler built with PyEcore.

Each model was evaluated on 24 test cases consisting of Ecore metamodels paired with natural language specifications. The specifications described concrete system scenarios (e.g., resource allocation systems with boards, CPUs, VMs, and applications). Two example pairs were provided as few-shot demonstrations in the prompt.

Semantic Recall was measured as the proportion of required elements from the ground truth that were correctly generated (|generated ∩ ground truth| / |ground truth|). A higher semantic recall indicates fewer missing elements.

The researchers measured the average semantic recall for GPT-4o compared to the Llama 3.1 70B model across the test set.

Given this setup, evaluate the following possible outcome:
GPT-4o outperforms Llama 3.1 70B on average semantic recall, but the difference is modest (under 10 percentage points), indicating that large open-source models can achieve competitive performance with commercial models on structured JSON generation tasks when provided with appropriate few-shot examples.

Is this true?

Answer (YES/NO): YES